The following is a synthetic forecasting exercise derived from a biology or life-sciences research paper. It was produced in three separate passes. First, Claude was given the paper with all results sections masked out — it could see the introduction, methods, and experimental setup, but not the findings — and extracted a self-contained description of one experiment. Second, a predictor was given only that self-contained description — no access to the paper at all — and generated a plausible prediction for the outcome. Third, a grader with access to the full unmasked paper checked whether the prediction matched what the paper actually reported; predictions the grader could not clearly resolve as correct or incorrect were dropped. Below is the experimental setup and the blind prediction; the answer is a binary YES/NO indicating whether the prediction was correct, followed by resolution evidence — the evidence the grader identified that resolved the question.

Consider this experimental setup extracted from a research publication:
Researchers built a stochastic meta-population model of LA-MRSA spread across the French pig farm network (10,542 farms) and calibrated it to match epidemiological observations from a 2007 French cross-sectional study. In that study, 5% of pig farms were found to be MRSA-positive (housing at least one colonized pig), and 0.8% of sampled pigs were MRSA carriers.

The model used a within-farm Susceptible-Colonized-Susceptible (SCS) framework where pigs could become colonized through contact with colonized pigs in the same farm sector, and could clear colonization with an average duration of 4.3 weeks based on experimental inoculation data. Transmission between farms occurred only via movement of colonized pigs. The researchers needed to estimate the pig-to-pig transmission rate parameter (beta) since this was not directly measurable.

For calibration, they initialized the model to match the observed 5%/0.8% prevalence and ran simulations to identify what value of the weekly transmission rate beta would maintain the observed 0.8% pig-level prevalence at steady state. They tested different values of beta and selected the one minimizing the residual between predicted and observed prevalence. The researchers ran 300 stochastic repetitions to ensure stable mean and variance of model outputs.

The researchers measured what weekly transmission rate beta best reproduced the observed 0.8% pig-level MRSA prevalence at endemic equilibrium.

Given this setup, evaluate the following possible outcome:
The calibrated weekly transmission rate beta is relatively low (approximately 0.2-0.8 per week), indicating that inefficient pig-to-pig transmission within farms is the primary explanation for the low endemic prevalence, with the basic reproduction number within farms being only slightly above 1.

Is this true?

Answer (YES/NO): NO